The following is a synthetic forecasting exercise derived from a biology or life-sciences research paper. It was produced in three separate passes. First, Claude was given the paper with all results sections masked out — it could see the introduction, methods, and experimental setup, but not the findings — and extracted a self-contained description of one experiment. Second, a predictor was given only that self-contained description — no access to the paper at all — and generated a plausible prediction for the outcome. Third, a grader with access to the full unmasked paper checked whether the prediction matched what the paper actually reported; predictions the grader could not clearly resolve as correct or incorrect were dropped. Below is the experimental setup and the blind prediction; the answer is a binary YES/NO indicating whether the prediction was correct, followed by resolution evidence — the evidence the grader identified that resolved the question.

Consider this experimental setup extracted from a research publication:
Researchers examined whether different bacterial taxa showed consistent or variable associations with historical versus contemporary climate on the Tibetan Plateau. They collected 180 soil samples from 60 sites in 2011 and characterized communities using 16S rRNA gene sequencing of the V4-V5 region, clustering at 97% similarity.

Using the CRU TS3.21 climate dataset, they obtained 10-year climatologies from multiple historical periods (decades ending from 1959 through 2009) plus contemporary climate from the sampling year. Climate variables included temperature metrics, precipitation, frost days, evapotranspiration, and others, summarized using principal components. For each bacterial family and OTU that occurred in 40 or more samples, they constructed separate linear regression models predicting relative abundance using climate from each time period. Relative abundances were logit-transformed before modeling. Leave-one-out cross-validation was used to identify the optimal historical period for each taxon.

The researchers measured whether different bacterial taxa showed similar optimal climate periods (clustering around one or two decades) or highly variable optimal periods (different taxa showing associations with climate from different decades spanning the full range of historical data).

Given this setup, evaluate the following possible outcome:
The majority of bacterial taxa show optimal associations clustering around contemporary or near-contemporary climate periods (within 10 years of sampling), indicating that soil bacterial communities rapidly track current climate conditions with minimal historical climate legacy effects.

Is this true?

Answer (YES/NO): NO